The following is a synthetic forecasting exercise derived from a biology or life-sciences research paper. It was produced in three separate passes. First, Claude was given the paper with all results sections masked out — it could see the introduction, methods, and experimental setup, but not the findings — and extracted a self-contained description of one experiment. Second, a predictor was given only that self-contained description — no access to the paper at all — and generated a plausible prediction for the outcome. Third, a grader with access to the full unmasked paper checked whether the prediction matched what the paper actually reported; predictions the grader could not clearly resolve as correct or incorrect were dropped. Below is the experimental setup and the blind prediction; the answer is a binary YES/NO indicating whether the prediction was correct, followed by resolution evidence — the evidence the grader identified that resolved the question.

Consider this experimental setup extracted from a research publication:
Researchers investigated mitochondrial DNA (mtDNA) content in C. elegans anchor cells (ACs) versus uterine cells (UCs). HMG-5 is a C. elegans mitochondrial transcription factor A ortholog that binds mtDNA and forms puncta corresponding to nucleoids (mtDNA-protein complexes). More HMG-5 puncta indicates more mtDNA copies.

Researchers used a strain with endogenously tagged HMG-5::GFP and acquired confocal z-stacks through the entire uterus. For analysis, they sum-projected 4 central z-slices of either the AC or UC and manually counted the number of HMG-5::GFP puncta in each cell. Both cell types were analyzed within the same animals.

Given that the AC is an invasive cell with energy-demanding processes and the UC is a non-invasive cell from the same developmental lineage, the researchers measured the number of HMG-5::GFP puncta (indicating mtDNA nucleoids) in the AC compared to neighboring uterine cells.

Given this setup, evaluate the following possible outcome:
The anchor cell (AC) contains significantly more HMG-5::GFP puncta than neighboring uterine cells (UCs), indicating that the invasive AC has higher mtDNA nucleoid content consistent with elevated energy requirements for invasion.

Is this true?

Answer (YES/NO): NO